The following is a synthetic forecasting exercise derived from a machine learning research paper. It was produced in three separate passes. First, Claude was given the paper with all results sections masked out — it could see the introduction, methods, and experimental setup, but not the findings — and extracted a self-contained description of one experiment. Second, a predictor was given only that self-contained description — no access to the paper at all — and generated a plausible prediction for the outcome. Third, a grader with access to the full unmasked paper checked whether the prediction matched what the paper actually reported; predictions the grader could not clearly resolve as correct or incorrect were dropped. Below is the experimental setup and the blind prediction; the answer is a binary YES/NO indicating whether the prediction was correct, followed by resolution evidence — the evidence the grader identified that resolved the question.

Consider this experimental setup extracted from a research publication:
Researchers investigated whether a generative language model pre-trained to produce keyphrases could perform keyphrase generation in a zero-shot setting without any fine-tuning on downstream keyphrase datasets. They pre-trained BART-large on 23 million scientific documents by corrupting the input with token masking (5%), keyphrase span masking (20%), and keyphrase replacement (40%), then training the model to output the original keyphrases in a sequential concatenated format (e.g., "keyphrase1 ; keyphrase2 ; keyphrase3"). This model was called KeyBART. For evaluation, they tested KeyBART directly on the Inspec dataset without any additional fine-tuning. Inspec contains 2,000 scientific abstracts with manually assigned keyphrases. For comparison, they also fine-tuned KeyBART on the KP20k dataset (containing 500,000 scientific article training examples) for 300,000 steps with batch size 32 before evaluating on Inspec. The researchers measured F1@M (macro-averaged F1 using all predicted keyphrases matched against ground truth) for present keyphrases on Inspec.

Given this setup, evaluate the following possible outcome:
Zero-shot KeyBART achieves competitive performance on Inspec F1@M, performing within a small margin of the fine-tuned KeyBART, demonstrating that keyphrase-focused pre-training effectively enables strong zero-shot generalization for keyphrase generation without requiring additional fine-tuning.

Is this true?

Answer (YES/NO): NO